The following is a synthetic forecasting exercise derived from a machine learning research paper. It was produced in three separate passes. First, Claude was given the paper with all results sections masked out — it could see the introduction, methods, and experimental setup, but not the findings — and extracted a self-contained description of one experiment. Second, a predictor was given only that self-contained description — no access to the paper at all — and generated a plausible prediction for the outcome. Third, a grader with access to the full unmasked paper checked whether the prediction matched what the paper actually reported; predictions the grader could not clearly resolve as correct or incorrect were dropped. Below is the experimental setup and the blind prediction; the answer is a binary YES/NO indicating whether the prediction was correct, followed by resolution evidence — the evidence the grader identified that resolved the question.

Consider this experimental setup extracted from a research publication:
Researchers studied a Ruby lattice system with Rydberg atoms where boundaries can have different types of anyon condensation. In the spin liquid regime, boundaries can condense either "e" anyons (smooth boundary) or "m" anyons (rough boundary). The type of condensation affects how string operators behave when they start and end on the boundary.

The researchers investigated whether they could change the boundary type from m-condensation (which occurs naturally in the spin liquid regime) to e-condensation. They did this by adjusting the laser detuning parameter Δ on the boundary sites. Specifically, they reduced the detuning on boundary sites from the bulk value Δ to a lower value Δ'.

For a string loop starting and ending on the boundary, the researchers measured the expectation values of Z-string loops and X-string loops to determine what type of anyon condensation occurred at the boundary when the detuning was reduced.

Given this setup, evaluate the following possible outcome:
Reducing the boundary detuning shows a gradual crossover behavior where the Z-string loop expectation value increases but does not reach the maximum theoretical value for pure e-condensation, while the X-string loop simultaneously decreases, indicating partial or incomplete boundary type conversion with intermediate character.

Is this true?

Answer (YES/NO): NO